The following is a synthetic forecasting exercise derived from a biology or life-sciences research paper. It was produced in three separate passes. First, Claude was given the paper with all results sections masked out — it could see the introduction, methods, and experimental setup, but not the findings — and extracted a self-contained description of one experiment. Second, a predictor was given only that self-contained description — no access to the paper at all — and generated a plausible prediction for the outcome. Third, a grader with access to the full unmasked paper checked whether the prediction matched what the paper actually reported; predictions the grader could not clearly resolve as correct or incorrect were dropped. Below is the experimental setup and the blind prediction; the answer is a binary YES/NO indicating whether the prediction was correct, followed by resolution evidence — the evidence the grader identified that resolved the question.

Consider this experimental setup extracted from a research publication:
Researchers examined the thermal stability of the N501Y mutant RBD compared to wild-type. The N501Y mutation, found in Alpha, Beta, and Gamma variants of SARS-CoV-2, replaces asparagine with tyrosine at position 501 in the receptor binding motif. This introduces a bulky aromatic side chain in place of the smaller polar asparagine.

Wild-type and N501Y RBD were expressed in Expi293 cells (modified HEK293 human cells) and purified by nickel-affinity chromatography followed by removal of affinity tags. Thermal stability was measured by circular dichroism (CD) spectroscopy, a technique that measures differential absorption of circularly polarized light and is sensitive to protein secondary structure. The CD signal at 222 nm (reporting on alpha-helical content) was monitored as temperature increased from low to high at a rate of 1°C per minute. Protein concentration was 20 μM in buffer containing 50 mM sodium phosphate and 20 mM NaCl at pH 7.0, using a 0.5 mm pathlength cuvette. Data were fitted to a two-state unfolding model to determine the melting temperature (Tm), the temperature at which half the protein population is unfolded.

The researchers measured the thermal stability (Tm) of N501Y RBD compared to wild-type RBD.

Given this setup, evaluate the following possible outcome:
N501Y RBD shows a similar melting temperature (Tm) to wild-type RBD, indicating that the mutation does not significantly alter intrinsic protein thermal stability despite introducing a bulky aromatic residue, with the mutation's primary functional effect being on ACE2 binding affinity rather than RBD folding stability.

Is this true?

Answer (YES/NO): YES